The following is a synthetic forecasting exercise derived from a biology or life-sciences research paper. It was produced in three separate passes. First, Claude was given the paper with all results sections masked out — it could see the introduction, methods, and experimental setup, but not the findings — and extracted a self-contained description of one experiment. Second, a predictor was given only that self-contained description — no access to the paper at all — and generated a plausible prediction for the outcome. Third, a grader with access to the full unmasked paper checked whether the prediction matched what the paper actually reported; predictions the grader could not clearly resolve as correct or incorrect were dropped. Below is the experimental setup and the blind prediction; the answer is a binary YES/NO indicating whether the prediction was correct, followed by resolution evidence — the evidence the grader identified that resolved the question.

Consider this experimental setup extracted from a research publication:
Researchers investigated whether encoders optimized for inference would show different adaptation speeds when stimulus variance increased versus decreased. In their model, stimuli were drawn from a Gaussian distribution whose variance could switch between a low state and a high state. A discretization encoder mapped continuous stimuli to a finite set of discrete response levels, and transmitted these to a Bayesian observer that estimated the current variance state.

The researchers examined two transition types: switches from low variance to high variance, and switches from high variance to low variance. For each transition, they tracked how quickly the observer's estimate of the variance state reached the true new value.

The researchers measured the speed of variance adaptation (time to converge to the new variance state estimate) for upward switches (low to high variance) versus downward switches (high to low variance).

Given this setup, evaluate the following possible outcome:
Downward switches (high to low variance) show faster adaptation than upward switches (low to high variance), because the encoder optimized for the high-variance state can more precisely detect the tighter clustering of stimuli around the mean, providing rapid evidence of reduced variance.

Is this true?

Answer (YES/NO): NO